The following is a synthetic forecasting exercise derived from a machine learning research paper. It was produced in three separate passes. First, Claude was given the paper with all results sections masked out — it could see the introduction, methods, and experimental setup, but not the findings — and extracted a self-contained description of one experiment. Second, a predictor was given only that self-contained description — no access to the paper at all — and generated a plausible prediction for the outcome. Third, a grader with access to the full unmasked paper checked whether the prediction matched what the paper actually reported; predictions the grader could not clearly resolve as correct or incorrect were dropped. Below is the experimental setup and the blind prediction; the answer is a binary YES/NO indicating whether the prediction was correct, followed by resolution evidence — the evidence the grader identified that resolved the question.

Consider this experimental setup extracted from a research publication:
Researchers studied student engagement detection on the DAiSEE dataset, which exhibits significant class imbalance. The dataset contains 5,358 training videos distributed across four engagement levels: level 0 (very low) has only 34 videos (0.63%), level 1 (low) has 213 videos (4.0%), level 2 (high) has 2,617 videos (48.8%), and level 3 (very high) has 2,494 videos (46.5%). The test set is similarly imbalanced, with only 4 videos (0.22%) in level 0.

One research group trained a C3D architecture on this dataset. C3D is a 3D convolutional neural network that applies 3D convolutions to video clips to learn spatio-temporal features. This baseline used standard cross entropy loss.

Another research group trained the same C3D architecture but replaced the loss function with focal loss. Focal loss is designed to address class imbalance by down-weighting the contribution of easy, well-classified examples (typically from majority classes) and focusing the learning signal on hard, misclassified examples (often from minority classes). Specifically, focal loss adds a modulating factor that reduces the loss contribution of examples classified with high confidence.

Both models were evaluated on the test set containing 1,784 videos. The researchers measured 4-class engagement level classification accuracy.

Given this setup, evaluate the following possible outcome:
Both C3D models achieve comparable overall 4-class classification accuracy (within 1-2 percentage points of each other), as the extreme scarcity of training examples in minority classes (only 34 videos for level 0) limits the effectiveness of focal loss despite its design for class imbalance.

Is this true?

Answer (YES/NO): YES